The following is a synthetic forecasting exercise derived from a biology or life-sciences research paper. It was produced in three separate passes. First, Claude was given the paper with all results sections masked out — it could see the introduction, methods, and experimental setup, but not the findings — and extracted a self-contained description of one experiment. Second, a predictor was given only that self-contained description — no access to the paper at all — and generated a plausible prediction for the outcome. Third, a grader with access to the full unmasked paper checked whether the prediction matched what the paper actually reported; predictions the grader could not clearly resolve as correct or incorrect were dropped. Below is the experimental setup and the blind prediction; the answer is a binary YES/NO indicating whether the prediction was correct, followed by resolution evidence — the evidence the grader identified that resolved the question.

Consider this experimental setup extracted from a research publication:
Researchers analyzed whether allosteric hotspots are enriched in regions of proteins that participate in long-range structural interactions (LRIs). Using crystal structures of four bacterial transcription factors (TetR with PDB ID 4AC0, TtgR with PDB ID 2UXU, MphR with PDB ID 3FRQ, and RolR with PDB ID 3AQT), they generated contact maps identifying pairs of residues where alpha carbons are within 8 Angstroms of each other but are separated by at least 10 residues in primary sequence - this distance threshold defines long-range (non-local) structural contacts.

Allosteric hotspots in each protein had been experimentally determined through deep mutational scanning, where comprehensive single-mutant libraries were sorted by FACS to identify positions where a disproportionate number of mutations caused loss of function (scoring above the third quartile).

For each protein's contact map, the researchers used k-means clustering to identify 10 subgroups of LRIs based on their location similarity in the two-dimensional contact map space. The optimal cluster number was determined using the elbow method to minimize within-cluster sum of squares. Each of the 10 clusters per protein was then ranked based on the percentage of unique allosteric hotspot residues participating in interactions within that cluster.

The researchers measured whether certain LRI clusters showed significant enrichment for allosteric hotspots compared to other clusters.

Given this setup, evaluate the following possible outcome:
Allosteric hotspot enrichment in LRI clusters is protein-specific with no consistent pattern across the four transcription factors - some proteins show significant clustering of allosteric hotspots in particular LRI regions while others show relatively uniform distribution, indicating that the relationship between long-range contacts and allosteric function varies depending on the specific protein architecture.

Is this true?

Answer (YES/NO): NO